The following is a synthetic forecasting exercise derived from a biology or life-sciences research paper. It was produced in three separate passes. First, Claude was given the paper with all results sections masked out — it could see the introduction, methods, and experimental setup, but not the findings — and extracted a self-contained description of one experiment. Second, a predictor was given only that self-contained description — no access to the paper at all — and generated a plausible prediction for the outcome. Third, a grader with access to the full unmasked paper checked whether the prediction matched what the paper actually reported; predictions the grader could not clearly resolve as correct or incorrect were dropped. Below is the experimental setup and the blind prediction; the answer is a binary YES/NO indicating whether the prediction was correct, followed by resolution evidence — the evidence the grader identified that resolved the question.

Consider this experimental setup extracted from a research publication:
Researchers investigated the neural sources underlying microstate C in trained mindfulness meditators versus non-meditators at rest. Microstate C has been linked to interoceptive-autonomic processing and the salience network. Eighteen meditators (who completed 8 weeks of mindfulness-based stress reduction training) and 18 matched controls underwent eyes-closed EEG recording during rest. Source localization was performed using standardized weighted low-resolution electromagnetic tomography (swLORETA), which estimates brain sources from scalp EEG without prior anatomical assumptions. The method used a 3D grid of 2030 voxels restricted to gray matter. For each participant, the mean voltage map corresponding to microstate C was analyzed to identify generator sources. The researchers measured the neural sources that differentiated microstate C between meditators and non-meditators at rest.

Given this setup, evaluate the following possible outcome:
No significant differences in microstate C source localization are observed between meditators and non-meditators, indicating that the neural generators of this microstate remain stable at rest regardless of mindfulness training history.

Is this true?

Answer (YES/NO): NO